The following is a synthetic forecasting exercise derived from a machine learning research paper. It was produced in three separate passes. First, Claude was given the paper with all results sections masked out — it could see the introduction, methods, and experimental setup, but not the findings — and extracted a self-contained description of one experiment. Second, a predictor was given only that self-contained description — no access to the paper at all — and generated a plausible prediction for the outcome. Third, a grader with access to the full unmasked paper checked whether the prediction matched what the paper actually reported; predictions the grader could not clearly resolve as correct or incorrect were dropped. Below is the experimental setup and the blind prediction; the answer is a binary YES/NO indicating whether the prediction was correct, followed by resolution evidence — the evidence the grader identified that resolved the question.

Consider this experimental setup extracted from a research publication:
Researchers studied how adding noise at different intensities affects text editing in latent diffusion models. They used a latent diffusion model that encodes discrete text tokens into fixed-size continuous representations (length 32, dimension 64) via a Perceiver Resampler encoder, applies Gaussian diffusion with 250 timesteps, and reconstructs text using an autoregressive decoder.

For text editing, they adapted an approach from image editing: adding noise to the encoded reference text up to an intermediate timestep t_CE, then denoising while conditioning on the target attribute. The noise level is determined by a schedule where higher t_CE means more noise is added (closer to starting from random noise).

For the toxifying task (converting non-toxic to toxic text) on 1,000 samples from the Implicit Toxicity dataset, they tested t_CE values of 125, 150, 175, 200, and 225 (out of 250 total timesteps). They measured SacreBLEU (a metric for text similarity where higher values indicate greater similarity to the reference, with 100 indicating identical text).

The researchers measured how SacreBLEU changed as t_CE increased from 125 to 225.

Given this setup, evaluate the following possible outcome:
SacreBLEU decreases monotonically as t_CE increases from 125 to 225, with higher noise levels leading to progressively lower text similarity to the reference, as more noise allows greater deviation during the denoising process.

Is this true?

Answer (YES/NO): YES